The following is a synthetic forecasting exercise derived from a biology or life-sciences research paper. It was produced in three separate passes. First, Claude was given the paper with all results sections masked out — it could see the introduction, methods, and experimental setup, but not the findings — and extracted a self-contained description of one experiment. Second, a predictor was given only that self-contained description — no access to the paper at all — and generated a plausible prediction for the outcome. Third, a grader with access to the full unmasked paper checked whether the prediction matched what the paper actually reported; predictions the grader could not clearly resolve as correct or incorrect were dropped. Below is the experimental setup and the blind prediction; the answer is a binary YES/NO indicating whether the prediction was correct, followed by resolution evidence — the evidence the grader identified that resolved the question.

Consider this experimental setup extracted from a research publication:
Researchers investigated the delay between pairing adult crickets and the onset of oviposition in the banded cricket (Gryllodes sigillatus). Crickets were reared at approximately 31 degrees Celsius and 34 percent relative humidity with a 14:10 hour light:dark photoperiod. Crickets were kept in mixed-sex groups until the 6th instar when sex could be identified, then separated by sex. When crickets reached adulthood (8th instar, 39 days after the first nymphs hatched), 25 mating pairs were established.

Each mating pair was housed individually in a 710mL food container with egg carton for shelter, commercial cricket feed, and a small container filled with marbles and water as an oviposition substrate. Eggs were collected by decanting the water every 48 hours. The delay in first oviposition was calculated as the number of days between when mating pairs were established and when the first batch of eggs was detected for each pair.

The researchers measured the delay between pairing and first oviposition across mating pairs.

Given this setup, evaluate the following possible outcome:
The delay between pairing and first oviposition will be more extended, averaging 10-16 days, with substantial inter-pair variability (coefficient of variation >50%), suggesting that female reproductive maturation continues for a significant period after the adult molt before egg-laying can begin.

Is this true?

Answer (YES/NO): NO